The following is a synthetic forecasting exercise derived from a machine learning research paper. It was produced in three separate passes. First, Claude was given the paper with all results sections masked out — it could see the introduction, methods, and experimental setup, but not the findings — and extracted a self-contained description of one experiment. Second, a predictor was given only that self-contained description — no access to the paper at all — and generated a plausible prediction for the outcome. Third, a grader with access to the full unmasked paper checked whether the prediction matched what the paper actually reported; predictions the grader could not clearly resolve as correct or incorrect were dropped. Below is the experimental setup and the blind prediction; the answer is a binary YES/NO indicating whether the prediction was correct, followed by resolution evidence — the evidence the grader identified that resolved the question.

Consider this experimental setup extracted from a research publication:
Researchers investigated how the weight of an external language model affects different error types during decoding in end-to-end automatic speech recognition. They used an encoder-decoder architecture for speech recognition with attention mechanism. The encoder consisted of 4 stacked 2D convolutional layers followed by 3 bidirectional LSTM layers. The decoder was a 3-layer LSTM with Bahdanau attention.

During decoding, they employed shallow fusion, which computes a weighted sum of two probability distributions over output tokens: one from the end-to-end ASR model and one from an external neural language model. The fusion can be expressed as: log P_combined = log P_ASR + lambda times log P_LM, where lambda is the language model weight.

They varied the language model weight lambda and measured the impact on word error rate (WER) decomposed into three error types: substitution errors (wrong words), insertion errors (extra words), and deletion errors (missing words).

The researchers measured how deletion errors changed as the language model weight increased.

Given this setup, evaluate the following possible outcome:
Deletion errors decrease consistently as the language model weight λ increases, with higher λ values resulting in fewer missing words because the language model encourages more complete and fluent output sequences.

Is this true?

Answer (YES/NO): NO